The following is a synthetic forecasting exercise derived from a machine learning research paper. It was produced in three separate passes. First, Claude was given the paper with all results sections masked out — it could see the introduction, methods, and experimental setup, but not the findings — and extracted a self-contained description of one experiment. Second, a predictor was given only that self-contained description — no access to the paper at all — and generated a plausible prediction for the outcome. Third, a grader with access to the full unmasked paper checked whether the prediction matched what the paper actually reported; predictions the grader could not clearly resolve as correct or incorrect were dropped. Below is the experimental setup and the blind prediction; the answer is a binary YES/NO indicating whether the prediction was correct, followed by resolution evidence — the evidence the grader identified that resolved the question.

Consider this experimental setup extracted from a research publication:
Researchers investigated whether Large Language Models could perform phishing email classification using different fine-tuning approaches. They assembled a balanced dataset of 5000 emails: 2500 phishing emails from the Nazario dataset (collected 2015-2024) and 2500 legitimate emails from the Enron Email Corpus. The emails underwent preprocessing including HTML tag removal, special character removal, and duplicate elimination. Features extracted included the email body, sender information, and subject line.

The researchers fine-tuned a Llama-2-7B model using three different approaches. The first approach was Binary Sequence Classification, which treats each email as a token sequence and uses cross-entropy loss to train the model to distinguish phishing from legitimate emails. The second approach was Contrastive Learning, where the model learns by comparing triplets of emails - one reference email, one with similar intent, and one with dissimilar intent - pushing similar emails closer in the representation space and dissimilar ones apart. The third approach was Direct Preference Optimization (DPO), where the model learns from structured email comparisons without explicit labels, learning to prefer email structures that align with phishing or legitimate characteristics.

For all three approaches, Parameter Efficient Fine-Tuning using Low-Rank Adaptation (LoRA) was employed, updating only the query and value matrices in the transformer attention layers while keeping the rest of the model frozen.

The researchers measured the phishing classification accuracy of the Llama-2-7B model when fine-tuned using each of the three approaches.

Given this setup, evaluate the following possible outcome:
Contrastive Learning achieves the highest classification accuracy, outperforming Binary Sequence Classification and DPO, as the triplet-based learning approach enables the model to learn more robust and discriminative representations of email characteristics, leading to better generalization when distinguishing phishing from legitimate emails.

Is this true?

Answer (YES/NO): NO